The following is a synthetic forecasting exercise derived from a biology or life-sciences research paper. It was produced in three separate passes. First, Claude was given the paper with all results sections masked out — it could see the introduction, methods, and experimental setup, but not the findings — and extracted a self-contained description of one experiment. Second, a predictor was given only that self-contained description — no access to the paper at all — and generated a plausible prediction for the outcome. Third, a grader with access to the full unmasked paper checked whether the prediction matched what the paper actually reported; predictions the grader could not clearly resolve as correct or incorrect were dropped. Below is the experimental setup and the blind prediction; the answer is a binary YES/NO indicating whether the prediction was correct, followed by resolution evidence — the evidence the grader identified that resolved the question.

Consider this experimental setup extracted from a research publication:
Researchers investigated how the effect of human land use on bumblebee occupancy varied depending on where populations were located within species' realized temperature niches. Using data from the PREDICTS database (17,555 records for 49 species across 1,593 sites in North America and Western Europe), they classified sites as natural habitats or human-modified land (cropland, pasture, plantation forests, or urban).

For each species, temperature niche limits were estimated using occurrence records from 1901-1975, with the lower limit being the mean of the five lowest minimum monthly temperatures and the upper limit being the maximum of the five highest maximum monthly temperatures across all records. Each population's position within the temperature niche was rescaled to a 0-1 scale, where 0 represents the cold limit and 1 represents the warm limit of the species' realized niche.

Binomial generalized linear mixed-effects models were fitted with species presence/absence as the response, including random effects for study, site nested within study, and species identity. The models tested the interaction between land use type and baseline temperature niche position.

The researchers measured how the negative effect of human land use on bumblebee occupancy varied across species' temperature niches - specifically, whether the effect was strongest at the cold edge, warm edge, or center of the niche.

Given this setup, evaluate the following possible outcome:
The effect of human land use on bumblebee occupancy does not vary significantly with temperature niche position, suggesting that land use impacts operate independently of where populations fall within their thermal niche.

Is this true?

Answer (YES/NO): NO